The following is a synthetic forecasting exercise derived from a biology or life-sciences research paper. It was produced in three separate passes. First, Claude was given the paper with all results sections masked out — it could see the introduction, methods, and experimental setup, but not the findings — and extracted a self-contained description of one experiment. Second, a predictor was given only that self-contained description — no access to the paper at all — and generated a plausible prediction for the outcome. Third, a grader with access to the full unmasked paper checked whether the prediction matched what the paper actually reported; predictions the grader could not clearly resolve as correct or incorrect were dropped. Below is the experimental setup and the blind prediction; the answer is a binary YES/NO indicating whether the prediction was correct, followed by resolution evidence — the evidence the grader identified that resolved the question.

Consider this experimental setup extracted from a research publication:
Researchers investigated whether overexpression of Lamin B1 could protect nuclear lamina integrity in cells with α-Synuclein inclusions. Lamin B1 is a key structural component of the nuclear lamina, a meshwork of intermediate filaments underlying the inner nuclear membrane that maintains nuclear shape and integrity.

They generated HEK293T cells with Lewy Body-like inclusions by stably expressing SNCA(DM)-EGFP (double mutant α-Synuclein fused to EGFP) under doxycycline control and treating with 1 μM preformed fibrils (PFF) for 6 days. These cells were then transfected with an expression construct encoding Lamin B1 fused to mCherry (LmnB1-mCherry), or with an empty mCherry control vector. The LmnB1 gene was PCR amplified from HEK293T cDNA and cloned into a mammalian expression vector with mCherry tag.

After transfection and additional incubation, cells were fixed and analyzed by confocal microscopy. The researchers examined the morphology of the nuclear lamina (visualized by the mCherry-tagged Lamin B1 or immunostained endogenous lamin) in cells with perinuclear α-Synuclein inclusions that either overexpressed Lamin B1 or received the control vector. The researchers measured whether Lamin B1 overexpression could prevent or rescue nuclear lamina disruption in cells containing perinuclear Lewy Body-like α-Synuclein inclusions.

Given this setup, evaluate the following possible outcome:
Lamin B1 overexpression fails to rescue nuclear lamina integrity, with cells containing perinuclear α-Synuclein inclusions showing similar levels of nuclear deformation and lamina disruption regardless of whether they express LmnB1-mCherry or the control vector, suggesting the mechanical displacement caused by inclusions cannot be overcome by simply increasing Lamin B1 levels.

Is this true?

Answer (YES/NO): NO